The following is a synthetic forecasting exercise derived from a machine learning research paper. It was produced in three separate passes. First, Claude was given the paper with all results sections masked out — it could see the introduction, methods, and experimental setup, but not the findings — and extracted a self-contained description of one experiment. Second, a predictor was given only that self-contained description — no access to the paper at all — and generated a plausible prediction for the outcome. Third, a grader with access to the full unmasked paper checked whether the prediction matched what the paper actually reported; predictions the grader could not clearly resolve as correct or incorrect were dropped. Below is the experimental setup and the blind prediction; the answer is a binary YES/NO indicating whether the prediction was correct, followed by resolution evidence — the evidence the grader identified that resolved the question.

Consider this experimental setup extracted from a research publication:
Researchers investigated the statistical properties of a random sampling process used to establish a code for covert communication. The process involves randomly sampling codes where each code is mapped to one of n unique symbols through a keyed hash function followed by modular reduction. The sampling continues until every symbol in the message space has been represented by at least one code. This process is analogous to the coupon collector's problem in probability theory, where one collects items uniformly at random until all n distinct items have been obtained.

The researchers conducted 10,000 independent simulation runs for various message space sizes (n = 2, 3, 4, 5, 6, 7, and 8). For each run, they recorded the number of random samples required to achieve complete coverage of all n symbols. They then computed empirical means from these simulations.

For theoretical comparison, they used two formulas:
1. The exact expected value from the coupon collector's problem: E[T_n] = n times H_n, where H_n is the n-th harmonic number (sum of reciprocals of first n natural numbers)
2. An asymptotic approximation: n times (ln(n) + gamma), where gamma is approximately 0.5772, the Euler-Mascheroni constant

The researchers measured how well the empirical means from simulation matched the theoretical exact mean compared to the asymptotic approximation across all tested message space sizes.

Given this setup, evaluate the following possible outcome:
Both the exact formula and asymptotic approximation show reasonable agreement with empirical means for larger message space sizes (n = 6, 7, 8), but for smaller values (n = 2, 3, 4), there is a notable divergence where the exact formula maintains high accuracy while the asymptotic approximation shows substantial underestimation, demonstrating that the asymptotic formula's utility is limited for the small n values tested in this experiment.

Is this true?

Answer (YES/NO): YES